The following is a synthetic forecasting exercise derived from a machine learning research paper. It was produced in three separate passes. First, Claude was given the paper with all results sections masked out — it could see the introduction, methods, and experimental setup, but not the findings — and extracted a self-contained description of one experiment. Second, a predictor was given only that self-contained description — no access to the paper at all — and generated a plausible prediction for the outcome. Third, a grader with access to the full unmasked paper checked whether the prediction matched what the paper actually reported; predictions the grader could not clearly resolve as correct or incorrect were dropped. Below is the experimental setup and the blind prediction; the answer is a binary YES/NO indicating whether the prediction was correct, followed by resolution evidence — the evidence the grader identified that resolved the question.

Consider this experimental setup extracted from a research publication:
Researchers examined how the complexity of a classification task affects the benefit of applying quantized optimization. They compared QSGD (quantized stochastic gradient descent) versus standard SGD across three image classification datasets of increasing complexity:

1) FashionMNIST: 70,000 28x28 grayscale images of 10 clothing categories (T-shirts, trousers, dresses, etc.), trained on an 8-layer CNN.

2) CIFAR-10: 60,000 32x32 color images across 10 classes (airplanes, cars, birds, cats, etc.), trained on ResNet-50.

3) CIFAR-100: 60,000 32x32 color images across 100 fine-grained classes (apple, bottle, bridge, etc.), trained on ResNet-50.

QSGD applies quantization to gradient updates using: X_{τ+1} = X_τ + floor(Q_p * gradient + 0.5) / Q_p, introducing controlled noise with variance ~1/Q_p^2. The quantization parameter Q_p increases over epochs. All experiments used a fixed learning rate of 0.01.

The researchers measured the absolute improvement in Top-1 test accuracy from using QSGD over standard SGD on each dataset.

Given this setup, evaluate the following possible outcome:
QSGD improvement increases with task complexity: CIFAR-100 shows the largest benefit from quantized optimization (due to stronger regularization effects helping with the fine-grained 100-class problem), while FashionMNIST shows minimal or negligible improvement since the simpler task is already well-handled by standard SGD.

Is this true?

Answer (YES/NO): YES